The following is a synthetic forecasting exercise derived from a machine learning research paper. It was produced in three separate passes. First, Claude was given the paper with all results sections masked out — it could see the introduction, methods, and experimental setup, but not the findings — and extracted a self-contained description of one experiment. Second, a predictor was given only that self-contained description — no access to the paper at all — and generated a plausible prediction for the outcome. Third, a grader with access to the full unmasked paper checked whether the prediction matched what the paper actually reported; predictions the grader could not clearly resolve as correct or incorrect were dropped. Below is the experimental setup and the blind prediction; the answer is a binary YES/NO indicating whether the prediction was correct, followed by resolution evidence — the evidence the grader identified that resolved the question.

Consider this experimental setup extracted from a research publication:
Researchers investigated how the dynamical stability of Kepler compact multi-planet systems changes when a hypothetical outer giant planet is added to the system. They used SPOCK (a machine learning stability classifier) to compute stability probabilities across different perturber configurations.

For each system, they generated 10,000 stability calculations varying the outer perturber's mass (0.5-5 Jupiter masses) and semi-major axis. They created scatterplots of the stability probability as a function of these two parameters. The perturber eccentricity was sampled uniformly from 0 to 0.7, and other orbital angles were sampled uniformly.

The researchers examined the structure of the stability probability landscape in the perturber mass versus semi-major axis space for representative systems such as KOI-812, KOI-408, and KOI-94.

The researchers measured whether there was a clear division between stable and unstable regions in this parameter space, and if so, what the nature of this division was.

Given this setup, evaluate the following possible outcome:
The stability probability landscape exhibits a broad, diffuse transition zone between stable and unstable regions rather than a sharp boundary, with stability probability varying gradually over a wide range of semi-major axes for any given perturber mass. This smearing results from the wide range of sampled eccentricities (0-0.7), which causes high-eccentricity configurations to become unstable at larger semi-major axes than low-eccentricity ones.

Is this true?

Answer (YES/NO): YES